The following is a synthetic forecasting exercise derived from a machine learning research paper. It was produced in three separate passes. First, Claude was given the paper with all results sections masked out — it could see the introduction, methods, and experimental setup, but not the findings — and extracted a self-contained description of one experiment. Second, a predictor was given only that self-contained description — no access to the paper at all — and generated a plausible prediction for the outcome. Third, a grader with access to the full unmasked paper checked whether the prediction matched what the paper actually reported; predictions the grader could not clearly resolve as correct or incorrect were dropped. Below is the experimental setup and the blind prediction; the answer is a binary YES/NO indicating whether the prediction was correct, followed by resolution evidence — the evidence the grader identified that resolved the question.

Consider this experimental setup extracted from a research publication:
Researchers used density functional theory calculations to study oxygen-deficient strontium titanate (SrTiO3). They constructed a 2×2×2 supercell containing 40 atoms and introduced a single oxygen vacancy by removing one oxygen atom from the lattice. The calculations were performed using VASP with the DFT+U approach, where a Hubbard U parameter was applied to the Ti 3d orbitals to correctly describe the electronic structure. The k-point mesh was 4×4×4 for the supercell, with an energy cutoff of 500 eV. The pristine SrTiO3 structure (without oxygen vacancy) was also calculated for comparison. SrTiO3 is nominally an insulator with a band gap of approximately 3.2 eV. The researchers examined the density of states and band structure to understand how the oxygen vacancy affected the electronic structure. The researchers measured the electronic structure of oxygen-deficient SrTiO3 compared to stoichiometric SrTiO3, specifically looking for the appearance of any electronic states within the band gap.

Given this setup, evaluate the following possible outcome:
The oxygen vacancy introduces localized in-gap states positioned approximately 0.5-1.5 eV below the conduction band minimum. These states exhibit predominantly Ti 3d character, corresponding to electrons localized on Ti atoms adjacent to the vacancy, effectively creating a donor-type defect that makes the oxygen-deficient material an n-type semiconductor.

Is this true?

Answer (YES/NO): NO